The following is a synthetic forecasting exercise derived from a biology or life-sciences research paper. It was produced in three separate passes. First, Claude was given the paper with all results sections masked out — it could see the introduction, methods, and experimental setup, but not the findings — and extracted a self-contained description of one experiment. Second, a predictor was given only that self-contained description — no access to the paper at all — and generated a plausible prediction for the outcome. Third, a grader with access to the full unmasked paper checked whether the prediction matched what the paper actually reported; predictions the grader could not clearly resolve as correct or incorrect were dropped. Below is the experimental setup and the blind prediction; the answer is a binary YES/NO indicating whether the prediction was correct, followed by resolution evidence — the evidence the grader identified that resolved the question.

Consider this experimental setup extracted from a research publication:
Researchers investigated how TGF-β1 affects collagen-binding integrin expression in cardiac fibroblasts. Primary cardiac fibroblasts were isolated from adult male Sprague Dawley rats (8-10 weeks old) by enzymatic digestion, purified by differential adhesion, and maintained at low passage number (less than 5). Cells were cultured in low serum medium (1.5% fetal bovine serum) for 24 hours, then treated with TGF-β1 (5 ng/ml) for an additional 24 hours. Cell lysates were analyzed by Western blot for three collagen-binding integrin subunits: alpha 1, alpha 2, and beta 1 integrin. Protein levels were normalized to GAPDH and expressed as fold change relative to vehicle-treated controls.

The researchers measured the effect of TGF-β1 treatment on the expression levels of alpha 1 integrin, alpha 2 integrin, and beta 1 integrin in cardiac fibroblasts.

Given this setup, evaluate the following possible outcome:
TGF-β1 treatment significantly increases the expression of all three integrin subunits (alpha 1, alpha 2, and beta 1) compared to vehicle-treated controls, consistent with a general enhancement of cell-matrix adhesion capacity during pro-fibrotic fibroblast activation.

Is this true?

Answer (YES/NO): NO